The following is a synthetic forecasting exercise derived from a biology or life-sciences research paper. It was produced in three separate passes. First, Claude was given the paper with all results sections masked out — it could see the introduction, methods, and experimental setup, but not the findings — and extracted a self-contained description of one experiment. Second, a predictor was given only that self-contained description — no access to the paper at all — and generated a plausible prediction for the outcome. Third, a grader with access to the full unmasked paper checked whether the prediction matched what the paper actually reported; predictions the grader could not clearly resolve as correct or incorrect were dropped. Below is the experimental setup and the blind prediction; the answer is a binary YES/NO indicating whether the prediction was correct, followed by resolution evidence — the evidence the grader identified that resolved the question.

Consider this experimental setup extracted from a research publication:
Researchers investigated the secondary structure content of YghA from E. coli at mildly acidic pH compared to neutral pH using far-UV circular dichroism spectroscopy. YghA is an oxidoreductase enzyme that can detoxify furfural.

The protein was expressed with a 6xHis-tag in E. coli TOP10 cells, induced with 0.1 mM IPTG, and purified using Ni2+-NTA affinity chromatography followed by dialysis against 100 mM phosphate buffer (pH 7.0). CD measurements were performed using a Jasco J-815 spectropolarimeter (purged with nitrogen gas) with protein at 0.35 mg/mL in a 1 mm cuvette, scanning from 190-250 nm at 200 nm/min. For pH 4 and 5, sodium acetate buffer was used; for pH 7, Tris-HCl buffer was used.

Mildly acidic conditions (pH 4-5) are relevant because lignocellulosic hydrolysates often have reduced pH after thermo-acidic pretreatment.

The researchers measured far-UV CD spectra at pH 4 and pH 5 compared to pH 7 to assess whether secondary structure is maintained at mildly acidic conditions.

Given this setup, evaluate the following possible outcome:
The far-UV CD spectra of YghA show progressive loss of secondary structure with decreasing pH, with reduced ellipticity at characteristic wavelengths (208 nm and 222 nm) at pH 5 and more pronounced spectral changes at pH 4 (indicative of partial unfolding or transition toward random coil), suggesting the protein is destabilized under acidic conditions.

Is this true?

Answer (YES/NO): NO